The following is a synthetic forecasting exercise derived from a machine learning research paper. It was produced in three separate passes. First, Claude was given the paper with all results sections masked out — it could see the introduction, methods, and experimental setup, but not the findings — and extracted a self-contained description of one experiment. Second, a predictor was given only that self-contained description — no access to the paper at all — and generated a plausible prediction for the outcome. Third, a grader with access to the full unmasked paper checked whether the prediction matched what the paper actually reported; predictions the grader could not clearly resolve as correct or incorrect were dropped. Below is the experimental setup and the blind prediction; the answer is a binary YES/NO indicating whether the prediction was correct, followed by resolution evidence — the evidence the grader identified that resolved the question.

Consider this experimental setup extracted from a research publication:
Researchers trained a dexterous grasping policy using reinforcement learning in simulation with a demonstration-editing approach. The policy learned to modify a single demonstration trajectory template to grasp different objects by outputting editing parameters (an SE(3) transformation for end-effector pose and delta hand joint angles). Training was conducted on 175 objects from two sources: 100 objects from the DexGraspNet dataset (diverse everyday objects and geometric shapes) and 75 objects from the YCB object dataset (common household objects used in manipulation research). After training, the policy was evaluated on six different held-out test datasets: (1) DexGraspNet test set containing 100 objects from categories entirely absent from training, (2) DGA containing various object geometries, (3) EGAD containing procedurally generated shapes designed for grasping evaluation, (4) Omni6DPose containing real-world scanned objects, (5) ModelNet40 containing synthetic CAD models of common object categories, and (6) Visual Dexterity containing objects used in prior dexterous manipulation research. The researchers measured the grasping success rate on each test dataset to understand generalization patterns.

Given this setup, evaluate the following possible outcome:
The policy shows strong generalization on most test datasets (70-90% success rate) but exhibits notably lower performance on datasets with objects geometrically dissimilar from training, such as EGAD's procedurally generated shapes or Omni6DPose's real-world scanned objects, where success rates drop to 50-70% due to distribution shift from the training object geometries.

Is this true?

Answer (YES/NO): NO